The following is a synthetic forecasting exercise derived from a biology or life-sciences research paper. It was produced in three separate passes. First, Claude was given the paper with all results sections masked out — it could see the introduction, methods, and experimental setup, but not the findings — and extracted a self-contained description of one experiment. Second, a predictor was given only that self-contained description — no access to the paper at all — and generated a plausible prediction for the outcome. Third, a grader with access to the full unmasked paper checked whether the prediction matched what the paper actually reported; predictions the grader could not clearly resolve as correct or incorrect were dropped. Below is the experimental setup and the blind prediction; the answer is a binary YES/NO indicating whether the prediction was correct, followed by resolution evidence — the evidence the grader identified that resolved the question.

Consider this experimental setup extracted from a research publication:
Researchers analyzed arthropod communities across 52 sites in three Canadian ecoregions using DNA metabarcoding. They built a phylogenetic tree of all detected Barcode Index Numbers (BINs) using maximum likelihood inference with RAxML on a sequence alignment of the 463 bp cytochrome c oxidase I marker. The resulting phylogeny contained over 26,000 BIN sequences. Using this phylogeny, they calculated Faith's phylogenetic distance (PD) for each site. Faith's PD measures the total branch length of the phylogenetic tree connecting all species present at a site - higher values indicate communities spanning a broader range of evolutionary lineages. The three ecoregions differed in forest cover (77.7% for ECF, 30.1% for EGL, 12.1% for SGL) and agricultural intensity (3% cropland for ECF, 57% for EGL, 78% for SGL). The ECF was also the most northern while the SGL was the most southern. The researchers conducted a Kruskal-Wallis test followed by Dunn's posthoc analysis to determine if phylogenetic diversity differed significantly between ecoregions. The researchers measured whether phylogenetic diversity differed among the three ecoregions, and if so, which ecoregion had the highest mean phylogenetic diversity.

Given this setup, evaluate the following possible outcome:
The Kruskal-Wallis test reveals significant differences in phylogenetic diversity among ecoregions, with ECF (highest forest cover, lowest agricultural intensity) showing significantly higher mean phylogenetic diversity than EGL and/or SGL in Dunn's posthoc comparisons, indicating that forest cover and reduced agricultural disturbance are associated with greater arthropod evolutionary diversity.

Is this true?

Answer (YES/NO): YES